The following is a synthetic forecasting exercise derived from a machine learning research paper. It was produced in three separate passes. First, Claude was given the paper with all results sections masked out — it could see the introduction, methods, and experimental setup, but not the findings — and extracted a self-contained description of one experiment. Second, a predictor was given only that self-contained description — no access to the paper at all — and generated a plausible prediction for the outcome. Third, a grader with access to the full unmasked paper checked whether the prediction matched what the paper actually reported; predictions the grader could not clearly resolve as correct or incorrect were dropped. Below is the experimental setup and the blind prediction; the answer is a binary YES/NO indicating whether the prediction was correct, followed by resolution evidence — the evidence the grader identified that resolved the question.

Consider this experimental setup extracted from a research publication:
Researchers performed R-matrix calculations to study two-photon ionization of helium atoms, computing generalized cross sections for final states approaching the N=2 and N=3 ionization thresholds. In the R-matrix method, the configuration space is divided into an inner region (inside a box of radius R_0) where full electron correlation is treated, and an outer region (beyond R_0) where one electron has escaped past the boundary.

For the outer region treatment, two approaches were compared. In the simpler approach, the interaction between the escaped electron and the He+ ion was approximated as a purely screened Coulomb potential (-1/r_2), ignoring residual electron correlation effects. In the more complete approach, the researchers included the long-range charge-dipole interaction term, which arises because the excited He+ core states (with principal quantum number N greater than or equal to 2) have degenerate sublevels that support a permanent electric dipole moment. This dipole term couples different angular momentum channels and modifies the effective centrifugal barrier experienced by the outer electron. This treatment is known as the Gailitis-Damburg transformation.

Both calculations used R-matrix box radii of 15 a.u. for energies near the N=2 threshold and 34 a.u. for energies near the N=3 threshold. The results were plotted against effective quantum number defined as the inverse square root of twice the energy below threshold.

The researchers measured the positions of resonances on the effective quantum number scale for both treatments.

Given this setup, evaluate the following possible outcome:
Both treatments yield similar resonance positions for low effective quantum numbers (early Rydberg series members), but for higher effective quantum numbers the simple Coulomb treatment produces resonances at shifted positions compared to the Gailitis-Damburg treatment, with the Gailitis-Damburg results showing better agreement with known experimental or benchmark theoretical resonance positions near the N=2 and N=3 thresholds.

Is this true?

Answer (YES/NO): NO